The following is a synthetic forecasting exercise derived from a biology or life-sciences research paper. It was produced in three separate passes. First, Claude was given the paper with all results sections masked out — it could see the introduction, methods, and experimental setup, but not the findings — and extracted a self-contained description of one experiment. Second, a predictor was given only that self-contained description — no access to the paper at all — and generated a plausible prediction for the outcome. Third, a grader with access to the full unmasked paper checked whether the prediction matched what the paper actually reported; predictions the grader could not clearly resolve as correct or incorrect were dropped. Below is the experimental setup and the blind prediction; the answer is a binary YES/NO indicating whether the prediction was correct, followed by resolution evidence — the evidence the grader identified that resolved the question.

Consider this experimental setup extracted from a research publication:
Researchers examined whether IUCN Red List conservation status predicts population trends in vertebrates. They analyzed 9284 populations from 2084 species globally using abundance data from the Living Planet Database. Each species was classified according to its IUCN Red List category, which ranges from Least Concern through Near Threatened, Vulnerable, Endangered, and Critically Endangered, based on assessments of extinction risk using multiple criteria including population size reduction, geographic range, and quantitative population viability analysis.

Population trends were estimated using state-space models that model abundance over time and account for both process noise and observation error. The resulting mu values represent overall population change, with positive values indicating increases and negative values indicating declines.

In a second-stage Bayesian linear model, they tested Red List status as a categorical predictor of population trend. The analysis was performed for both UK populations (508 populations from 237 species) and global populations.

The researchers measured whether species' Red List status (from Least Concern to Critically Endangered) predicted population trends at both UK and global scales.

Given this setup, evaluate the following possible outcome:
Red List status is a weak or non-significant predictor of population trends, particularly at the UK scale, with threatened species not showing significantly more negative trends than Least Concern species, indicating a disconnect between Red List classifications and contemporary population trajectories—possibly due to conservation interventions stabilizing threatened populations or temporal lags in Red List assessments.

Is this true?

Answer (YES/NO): YES